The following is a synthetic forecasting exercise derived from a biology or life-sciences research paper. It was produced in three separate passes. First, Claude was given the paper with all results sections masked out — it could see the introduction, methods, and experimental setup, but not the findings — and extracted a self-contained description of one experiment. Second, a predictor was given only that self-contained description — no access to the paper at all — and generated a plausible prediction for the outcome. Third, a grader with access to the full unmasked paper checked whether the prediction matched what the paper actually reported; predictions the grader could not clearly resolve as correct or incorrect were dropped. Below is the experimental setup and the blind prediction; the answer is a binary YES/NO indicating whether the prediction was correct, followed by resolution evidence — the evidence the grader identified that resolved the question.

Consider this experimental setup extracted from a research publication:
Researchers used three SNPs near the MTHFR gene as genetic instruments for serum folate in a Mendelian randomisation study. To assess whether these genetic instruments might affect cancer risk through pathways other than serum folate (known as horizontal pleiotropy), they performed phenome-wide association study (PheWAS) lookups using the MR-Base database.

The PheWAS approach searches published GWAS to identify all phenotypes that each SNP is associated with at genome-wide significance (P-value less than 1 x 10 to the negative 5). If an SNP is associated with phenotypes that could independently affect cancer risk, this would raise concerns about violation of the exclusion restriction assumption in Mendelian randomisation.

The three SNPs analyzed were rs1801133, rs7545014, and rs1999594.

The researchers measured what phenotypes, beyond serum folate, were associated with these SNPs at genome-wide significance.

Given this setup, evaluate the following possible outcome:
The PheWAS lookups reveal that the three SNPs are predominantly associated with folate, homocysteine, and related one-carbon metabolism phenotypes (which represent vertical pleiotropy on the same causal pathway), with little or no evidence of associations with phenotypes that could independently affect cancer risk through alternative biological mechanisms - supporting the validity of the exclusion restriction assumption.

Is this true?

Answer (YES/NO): NO